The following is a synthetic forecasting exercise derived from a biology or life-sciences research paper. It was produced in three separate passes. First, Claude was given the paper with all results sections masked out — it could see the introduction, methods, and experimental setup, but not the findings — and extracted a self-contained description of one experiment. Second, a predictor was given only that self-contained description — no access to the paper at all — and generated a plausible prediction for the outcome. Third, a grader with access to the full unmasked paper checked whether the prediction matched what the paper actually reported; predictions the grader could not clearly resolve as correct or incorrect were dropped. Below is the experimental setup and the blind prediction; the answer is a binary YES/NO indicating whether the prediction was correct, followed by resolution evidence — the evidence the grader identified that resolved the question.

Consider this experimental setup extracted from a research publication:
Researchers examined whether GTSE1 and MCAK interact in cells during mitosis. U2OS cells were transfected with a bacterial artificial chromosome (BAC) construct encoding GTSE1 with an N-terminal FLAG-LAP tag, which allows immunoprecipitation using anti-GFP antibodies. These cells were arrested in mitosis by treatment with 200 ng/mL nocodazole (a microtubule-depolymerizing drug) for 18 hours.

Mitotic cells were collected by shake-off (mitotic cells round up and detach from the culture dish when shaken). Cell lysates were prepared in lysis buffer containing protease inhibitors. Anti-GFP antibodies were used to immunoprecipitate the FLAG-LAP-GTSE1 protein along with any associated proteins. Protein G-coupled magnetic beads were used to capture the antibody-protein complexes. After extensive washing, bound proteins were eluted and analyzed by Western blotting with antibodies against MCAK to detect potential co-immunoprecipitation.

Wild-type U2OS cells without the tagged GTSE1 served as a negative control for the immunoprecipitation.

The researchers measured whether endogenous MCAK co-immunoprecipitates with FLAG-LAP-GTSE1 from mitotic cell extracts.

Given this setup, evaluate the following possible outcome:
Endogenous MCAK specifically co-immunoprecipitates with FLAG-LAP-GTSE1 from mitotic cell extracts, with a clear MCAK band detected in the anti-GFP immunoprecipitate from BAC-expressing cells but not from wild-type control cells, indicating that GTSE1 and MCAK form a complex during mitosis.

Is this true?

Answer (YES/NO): YES